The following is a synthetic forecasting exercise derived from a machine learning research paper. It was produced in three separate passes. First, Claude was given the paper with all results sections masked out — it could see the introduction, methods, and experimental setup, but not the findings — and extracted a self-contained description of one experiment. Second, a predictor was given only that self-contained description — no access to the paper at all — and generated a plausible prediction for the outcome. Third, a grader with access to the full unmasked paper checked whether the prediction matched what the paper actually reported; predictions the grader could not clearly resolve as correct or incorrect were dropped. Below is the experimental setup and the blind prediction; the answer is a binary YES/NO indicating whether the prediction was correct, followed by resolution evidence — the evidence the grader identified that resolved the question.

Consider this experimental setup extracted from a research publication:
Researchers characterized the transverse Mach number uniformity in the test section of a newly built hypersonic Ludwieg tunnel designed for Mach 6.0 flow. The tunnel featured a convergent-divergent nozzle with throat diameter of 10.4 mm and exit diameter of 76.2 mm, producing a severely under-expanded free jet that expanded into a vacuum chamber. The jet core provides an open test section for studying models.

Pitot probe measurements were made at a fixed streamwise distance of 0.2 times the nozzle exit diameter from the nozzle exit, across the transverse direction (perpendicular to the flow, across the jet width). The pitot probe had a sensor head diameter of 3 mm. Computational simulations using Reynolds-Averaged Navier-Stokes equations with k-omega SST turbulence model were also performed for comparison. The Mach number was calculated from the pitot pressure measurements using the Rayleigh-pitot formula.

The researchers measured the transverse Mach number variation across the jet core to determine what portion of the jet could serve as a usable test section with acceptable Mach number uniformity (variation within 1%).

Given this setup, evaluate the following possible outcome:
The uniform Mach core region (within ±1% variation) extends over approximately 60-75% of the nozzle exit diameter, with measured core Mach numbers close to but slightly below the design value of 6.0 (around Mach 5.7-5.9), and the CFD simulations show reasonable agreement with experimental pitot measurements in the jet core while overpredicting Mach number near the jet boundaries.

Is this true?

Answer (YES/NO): NO